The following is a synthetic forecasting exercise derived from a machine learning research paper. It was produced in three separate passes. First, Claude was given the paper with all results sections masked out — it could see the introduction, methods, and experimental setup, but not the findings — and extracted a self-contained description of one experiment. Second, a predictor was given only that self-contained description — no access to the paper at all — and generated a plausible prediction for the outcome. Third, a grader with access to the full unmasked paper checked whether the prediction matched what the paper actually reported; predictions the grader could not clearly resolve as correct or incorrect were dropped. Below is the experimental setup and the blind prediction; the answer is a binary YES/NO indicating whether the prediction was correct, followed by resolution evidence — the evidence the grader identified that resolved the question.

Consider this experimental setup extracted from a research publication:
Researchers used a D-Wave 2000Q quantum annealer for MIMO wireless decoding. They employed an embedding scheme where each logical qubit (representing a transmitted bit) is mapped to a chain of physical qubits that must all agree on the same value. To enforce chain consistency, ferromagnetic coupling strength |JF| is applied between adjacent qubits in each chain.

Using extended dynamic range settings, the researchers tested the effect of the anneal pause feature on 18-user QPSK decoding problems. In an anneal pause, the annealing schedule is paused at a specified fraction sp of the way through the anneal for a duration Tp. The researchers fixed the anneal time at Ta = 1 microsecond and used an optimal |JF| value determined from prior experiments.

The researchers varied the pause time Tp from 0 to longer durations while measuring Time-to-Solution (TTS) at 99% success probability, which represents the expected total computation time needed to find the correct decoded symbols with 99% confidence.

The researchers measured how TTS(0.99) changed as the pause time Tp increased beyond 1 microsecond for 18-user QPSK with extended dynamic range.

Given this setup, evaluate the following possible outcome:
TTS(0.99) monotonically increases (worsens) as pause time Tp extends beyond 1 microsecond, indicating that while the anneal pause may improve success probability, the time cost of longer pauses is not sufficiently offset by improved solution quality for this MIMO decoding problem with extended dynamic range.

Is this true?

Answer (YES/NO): YES